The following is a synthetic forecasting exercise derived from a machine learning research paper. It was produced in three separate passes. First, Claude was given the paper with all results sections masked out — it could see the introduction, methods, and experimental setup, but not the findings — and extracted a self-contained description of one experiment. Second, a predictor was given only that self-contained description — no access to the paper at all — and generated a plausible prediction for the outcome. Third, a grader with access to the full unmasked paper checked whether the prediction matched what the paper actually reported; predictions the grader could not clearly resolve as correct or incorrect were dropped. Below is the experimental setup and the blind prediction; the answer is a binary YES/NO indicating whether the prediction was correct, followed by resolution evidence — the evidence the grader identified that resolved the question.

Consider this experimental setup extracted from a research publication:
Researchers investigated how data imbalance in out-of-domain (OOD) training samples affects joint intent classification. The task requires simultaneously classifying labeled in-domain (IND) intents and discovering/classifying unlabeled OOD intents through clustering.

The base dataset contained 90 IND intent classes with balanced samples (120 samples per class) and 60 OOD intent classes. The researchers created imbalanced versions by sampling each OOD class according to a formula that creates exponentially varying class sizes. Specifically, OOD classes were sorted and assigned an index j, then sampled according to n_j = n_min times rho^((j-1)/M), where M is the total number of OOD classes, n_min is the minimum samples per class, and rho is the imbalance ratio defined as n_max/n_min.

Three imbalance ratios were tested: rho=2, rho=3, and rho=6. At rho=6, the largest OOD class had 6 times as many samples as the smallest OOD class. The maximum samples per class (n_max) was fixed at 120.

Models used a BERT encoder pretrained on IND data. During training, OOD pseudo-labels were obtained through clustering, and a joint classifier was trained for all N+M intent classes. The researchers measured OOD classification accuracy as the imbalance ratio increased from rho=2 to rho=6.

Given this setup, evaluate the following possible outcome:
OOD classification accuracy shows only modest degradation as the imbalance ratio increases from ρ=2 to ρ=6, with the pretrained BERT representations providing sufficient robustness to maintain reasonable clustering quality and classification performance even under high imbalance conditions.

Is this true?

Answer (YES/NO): NO